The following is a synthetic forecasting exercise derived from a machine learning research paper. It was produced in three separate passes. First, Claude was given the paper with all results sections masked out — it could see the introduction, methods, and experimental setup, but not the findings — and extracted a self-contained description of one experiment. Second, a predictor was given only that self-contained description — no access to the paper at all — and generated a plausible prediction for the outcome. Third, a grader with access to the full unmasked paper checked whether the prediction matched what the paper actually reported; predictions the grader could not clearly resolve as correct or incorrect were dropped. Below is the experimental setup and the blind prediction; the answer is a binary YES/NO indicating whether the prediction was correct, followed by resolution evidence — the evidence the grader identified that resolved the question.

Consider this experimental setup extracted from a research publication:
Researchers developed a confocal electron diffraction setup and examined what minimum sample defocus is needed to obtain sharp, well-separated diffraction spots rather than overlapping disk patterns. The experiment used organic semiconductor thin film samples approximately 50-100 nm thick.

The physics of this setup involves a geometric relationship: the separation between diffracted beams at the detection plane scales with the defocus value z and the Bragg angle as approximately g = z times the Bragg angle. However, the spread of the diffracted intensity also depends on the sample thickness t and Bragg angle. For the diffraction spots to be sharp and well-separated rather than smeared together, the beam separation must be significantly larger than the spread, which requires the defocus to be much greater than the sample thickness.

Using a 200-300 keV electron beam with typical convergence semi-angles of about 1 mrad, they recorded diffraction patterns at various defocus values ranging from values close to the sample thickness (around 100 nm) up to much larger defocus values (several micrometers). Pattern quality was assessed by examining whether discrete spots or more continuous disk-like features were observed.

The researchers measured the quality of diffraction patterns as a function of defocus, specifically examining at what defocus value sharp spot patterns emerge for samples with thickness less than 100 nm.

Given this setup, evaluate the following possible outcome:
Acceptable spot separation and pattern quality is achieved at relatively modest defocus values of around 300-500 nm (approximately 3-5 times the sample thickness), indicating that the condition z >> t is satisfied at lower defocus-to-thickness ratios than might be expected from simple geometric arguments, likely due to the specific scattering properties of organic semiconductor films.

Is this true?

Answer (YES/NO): NO